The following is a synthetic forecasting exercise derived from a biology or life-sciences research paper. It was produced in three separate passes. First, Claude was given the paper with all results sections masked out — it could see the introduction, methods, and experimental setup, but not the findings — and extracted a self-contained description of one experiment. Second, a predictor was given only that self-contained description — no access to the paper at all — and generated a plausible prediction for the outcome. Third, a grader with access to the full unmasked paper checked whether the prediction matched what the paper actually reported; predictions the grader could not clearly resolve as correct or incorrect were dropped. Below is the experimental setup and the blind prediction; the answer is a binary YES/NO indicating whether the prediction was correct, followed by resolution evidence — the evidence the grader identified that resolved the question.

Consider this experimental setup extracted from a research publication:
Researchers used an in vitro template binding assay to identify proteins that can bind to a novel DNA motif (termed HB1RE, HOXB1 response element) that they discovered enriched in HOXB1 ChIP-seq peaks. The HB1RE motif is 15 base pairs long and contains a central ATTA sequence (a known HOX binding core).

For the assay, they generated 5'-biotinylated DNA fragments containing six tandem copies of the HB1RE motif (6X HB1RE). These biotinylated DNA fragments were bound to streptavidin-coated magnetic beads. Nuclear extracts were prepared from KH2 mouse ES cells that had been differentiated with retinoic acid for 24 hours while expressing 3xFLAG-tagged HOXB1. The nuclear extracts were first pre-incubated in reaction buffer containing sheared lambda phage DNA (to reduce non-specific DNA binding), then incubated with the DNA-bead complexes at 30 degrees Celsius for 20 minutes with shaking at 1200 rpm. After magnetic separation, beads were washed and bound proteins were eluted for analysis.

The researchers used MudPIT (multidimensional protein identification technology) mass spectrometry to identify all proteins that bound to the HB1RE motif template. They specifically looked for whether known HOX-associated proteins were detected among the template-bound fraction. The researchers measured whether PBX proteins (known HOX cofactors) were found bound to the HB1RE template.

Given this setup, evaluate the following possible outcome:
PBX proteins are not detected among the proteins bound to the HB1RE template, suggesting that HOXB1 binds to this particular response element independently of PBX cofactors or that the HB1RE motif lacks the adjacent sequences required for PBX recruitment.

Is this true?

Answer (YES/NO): NO